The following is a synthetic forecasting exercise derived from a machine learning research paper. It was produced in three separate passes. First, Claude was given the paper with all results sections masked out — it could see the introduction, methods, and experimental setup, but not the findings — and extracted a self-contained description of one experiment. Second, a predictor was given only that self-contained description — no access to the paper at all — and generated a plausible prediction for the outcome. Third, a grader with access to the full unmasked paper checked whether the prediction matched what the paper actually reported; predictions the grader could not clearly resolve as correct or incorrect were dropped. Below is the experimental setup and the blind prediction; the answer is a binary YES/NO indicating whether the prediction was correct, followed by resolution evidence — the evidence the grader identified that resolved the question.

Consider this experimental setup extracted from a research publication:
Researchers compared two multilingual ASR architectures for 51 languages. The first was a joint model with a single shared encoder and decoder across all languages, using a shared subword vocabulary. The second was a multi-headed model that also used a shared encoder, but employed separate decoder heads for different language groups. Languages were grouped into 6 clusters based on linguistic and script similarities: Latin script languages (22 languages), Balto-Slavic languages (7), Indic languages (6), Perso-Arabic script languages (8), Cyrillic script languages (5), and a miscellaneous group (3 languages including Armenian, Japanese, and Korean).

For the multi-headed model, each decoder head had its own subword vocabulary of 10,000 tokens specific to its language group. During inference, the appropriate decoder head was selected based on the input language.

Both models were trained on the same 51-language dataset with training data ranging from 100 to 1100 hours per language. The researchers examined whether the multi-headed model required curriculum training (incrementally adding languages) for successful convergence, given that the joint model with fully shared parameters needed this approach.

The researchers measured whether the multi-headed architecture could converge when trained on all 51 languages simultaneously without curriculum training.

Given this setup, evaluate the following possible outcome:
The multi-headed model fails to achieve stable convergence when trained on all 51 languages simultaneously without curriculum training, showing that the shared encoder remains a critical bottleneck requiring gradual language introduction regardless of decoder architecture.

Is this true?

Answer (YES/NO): NO